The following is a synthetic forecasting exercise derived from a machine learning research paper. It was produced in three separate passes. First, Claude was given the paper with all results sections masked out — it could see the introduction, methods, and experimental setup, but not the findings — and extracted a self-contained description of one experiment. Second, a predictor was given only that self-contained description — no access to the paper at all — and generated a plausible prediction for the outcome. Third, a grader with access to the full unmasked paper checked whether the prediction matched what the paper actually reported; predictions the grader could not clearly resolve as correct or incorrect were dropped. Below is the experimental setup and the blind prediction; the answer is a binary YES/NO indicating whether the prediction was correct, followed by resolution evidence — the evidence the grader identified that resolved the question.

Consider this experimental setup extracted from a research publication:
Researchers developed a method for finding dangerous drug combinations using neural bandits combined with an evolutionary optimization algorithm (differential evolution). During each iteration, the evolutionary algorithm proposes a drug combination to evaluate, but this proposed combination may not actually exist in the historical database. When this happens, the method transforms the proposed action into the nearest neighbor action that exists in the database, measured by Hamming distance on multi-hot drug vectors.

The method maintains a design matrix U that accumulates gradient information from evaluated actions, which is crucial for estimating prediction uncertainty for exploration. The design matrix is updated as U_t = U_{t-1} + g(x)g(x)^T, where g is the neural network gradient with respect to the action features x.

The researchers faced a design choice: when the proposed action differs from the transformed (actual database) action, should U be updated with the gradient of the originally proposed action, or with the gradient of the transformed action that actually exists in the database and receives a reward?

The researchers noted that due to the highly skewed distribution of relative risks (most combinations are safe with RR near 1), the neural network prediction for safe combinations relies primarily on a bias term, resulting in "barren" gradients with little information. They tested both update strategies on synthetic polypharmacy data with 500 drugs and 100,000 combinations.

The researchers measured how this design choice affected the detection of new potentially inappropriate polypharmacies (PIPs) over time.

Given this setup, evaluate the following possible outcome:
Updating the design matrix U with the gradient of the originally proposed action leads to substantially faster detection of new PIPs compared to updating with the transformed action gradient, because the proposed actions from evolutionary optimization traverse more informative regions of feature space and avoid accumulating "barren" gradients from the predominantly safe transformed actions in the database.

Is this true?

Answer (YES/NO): YES